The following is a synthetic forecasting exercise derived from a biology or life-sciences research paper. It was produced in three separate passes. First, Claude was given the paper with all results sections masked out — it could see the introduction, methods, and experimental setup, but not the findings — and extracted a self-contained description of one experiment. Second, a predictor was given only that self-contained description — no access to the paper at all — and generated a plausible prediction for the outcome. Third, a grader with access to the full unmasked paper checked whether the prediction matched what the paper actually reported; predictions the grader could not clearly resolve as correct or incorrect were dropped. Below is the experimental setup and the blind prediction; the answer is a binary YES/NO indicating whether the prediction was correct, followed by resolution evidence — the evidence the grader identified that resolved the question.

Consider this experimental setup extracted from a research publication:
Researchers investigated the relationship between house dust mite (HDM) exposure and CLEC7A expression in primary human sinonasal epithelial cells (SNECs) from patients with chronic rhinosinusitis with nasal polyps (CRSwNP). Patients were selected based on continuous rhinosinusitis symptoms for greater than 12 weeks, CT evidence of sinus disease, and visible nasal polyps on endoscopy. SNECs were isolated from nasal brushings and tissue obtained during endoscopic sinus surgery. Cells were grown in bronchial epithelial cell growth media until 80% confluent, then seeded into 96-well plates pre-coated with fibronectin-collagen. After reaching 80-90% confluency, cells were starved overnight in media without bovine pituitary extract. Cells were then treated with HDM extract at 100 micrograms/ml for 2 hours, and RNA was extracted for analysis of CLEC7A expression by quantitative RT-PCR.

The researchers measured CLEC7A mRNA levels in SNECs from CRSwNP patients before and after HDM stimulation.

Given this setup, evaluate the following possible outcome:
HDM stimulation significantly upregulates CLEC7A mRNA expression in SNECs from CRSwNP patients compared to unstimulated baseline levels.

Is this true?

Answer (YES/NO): NO